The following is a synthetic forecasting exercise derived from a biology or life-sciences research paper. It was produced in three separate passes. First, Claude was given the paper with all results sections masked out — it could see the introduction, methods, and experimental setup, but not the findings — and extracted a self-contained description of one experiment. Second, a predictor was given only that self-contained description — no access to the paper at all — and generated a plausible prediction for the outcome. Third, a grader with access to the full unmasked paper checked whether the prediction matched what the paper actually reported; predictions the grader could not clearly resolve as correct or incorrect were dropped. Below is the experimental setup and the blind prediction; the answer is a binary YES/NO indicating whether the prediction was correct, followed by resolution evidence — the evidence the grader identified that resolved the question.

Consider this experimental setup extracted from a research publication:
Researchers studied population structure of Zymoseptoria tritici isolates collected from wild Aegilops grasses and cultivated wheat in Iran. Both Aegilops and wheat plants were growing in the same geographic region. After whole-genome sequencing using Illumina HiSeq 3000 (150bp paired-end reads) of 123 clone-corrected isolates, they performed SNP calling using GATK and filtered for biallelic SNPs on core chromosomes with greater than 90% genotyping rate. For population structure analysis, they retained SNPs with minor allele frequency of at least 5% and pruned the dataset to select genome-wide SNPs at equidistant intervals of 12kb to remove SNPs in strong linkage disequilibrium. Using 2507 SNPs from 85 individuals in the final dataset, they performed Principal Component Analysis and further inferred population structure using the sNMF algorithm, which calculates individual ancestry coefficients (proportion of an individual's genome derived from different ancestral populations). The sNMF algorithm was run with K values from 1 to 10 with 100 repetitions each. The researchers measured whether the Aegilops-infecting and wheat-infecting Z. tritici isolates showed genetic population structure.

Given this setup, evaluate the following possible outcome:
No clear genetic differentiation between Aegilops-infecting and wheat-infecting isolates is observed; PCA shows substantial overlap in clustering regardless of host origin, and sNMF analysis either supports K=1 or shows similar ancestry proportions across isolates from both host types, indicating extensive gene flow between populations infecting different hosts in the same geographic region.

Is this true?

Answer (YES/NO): NO